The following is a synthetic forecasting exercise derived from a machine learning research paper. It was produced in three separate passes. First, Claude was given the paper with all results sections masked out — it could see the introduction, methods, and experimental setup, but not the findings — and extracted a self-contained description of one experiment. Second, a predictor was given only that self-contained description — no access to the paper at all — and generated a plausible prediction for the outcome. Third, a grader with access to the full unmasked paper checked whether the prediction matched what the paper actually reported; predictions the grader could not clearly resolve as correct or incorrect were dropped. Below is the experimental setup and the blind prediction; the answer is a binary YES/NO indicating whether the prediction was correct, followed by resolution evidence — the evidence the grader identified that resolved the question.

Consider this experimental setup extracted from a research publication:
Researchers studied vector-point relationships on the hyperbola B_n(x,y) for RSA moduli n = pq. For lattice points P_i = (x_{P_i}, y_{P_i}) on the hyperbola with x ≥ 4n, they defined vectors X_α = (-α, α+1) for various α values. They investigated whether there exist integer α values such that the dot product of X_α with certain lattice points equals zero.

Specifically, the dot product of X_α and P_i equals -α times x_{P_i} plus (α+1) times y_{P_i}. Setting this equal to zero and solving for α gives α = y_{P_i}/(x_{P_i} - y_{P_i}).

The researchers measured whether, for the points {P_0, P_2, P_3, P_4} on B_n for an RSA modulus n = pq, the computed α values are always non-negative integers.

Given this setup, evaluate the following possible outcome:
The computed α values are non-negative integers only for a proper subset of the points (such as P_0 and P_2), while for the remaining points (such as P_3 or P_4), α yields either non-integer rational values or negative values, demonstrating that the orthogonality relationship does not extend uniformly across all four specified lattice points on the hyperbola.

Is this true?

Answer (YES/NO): NO